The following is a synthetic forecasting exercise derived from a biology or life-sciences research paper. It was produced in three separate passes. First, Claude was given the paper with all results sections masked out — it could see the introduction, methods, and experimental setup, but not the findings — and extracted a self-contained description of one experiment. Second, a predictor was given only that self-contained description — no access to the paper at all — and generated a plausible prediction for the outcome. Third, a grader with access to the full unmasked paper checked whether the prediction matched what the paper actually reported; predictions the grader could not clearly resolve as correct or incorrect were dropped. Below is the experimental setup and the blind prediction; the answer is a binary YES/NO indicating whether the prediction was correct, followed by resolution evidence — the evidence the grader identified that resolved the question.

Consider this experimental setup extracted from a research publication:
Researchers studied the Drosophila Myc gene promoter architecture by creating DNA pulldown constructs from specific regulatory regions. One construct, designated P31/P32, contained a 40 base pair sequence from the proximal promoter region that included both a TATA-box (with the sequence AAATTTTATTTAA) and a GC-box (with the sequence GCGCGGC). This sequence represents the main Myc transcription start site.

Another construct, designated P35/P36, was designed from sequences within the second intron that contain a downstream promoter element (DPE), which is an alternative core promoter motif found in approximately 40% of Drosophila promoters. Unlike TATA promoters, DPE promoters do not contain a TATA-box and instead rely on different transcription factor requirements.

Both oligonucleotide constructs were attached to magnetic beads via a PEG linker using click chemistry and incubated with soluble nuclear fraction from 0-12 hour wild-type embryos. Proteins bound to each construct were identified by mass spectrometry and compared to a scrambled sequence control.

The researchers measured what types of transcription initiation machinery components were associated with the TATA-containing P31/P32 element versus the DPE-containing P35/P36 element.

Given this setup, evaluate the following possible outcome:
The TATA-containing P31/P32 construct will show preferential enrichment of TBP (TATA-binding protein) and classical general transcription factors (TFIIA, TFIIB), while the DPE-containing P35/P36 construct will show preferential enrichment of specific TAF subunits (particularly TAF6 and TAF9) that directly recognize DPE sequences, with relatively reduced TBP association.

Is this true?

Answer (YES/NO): NO